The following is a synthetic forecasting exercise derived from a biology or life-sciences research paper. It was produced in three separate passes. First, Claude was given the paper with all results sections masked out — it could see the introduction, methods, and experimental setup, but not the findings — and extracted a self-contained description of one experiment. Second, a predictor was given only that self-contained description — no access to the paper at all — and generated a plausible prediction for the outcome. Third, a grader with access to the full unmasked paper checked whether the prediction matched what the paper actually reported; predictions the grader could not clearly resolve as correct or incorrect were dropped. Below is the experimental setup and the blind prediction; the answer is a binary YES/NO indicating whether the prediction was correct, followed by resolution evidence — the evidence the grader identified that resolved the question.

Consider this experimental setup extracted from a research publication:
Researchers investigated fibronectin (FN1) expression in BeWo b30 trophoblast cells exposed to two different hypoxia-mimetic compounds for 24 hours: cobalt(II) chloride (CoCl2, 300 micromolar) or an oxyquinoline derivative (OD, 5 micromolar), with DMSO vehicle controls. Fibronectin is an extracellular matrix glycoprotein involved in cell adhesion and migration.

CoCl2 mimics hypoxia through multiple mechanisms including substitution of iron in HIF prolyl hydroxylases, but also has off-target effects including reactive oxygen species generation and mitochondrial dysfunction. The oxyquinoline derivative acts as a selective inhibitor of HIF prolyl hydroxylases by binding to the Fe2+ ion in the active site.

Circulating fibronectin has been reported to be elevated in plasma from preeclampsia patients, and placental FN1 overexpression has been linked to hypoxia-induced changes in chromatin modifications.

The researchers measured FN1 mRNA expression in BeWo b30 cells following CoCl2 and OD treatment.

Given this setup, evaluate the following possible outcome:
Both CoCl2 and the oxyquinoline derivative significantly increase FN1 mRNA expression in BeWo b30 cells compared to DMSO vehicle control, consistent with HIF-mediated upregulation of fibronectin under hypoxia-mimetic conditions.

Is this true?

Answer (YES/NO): NO